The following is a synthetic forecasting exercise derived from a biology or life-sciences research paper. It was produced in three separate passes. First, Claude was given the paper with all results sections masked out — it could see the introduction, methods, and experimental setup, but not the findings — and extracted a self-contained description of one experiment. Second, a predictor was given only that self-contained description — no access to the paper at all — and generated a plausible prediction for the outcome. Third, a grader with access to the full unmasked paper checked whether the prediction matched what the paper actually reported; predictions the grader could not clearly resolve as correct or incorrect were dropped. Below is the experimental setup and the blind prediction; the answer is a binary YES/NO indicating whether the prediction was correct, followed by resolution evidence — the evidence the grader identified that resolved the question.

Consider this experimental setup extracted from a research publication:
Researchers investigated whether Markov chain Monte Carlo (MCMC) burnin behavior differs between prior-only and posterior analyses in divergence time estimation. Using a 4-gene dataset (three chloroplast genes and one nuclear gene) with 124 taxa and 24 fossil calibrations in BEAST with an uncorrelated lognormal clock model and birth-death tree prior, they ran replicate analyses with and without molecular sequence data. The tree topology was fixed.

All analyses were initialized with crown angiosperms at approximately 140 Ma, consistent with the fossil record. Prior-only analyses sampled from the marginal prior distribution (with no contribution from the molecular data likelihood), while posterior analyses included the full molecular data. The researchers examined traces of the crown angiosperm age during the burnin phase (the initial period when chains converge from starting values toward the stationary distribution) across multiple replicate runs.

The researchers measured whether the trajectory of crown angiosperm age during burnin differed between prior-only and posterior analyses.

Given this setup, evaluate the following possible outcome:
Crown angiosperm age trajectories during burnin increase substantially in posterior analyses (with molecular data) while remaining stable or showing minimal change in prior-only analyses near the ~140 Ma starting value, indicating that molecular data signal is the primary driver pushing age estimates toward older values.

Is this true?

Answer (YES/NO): NO